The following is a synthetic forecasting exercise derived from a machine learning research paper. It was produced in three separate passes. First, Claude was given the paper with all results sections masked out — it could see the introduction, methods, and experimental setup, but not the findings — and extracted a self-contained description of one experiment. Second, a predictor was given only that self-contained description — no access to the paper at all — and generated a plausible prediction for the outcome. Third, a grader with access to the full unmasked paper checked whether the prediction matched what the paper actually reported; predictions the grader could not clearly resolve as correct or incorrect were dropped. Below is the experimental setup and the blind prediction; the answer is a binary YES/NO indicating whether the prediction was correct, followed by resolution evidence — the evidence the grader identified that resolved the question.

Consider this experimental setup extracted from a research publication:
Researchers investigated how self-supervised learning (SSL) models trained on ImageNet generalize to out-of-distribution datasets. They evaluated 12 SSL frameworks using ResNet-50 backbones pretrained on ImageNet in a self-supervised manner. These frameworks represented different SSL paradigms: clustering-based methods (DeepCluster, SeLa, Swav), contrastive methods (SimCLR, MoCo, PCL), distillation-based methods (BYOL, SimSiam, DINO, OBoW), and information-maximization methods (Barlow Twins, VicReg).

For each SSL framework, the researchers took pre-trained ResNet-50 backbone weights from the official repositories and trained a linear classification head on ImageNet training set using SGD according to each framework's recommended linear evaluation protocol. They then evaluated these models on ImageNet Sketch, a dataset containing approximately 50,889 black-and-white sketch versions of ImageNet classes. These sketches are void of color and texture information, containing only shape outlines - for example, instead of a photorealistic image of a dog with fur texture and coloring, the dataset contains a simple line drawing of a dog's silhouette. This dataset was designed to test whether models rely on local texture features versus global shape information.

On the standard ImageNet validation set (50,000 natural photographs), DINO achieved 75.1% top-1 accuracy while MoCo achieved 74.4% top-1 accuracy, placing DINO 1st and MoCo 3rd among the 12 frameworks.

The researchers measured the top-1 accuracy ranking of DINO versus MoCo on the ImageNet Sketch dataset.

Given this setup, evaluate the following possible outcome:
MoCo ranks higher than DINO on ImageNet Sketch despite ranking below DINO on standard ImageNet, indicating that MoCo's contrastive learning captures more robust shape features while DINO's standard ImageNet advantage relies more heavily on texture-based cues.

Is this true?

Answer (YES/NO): YES